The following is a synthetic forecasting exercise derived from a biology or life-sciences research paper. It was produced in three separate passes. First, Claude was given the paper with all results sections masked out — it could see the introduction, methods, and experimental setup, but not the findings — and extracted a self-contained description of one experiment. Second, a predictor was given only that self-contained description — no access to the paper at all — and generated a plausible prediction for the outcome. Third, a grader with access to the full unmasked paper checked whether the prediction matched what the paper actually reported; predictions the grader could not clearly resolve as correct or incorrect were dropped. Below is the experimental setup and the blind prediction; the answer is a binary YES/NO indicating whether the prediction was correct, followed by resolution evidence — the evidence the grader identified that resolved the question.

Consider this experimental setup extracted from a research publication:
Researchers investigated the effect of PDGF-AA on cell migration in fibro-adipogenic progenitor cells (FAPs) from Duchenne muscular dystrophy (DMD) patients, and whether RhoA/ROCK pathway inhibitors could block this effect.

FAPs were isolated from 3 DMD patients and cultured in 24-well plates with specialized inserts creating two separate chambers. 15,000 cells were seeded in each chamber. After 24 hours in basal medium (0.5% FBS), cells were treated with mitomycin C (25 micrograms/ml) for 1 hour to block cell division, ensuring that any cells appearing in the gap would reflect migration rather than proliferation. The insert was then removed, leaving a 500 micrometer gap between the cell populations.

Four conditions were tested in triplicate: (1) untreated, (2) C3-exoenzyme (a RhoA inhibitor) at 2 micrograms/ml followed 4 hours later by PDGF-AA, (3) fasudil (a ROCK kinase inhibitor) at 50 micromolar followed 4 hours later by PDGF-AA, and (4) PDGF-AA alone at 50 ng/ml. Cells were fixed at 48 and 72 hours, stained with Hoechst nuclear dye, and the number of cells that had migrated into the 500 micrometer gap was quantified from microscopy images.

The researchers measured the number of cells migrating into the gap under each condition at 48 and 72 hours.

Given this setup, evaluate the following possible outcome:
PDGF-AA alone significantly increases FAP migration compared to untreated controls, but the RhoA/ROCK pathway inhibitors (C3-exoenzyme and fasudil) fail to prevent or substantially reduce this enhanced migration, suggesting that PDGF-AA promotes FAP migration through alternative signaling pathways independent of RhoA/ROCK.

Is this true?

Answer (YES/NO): NO